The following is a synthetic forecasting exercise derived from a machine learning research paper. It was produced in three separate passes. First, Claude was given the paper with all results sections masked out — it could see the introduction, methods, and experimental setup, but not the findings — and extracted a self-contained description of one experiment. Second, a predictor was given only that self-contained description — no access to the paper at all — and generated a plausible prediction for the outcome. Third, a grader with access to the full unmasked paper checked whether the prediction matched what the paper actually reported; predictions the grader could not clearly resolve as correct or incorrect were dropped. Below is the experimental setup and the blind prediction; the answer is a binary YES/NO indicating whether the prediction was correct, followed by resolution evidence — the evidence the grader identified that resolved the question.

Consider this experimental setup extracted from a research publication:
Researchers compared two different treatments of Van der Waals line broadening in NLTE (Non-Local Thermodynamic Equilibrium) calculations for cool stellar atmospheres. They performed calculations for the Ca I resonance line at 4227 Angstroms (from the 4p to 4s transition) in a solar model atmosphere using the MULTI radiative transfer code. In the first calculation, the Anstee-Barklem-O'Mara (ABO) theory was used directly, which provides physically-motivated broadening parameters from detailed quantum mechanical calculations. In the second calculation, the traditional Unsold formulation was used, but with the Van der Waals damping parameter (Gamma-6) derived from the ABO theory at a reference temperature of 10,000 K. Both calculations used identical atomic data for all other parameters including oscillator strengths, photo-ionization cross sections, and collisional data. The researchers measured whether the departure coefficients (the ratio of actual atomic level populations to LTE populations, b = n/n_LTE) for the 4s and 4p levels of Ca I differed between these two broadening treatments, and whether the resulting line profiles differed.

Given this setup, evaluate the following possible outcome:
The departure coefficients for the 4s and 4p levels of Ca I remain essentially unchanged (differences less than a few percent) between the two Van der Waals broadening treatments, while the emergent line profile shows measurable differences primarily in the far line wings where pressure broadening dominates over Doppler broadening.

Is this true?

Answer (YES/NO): YES